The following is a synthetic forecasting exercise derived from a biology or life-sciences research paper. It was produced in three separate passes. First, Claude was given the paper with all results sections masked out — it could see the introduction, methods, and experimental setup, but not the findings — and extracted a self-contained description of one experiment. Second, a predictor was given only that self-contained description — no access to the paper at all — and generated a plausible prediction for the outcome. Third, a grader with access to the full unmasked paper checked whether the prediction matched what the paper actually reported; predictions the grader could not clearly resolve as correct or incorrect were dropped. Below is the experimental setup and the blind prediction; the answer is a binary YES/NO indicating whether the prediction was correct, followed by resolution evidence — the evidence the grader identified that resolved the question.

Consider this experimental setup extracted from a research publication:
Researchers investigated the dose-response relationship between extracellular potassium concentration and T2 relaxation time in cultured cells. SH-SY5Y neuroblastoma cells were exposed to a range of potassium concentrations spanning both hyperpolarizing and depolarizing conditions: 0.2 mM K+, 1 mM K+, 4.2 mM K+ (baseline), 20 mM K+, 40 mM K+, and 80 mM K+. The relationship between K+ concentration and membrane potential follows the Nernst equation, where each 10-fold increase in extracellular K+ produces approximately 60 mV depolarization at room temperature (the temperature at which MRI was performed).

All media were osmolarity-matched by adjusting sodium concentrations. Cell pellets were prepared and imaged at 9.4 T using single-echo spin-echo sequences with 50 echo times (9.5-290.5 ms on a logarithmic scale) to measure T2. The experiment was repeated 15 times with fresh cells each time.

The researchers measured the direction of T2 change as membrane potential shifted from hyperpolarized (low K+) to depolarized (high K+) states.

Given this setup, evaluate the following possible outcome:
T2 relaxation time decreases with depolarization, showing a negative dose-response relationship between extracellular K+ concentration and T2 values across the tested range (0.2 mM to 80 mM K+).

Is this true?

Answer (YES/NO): NO